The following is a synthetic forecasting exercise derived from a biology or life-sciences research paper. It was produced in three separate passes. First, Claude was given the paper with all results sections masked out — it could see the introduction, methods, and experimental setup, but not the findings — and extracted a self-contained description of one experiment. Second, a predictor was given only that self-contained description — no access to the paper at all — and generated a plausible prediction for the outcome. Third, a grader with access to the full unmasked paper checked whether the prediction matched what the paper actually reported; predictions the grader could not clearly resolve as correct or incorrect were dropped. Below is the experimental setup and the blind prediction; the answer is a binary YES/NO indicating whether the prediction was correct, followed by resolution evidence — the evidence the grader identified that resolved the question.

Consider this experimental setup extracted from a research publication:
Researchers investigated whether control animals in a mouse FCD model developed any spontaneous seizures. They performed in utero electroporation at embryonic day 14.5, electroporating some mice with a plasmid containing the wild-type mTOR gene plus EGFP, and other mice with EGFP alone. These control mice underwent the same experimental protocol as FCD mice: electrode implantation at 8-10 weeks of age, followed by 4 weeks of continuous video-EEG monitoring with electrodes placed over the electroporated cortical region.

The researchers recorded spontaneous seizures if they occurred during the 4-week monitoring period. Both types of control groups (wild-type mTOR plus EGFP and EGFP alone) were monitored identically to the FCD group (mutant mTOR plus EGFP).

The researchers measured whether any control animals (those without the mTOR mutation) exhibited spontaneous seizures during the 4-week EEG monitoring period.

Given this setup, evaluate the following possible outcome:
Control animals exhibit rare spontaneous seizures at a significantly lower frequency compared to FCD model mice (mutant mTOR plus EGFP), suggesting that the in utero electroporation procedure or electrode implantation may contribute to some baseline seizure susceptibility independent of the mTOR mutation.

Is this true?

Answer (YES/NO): NO